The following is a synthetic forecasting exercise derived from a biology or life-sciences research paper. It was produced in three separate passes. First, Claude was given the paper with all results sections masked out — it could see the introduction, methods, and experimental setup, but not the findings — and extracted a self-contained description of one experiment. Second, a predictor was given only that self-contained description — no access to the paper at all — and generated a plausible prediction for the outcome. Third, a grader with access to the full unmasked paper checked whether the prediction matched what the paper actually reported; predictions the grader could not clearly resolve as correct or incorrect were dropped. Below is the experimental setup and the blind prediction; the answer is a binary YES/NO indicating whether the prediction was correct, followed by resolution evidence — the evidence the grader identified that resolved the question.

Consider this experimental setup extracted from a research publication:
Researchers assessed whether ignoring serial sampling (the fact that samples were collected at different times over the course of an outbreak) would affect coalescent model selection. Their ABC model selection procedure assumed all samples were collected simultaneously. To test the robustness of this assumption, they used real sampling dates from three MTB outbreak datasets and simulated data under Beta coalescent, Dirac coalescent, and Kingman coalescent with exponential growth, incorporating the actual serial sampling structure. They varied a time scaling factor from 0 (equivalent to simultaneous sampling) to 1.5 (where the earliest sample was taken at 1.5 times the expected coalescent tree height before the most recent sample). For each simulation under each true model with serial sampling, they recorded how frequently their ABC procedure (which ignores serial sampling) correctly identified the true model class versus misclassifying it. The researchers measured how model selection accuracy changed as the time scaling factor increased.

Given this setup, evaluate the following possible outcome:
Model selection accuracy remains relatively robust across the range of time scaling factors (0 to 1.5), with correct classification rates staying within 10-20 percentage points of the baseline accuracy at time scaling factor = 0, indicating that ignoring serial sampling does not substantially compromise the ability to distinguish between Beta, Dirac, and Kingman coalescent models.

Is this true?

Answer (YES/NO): NO